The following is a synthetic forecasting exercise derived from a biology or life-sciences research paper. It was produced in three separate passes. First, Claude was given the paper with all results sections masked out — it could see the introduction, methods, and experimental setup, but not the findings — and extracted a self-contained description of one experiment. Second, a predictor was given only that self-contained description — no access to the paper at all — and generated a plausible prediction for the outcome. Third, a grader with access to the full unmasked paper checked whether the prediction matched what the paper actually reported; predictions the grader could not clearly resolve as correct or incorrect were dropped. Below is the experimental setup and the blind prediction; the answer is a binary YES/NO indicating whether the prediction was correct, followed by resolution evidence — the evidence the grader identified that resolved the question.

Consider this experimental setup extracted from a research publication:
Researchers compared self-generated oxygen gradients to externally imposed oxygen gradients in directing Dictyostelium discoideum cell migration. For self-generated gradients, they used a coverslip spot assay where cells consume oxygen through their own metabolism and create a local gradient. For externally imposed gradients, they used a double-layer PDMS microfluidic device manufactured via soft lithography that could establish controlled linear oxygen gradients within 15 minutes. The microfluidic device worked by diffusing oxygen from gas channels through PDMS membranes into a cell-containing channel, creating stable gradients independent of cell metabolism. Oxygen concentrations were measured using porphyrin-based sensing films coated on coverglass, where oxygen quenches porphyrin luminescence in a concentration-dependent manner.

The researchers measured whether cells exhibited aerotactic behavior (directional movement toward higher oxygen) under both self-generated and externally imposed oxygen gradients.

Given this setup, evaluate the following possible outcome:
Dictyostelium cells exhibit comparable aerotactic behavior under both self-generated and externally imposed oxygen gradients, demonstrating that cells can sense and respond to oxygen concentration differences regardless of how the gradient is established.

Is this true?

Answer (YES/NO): YES